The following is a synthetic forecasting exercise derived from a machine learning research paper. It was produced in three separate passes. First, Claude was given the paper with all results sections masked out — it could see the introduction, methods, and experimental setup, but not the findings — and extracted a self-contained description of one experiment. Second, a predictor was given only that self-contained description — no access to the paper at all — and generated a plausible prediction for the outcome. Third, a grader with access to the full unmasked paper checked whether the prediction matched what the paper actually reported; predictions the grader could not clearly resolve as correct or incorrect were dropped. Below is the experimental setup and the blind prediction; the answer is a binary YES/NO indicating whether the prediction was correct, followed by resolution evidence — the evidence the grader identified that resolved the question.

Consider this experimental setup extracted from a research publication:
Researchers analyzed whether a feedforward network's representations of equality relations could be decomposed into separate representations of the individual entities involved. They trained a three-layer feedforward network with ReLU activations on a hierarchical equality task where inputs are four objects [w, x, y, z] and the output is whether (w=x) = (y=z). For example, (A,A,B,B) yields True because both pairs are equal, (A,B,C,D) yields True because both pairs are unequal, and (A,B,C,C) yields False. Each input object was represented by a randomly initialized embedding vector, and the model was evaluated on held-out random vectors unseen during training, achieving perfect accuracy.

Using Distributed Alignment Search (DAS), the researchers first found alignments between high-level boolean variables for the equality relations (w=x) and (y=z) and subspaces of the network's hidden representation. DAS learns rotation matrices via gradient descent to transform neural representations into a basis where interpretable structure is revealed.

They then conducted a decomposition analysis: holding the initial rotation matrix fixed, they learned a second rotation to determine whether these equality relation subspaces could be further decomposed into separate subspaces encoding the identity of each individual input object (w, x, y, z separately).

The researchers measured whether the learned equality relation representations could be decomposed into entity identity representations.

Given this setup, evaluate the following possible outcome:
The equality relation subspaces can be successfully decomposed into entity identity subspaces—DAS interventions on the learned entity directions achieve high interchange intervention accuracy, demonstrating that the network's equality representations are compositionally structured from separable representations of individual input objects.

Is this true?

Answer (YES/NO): NO